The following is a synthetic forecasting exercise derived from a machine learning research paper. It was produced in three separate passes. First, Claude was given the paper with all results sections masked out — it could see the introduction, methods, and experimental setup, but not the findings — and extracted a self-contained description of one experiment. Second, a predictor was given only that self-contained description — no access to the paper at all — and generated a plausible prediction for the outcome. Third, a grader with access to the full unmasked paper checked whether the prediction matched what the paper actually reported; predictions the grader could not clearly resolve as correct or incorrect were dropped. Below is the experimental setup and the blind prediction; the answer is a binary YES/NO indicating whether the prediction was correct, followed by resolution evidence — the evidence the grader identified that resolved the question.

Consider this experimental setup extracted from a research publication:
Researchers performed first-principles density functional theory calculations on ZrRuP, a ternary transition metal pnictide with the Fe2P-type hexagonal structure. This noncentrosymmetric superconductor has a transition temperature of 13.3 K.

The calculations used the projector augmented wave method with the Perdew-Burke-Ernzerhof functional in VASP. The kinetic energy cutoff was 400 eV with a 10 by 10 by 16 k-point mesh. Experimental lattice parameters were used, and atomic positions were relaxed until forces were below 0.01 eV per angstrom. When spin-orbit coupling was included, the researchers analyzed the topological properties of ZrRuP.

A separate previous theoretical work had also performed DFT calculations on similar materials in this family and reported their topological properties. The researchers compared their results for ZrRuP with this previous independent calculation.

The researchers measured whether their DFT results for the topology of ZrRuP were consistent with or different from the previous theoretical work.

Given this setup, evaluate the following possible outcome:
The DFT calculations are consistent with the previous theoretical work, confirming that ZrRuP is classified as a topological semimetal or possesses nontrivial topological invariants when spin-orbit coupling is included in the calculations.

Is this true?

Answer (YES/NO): NO